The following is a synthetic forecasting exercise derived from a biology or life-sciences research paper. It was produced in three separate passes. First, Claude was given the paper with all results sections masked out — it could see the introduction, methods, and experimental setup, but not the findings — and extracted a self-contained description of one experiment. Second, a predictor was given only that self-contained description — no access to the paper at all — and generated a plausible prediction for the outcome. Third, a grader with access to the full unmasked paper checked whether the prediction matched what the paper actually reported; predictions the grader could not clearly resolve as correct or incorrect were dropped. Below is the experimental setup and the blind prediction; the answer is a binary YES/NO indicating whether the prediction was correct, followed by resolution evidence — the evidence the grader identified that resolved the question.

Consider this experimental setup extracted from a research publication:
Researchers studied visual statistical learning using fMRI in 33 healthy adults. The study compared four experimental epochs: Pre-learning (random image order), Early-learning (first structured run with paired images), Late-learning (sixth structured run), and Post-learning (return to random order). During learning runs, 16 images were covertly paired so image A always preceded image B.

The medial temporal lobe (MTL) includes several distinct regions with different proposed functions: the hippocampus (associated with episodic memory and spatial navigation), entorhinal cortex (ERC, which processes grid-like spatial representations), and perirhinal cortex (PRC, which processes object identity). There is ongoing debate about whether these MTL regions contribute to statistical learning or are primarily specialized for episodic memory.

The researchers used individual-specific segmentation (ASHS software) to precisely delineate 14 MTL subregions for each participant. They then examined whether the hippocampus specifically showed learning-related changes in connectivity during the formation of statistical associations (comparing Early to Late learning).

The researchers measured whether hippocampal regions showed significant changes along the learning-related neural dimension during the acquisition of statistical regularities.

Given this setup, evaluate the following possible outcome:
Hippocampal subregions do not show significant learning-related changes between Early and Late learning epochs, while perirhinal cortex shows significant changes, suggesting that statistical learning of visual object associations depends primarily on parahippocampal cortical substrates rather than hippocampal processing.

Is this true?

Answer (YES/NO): NO